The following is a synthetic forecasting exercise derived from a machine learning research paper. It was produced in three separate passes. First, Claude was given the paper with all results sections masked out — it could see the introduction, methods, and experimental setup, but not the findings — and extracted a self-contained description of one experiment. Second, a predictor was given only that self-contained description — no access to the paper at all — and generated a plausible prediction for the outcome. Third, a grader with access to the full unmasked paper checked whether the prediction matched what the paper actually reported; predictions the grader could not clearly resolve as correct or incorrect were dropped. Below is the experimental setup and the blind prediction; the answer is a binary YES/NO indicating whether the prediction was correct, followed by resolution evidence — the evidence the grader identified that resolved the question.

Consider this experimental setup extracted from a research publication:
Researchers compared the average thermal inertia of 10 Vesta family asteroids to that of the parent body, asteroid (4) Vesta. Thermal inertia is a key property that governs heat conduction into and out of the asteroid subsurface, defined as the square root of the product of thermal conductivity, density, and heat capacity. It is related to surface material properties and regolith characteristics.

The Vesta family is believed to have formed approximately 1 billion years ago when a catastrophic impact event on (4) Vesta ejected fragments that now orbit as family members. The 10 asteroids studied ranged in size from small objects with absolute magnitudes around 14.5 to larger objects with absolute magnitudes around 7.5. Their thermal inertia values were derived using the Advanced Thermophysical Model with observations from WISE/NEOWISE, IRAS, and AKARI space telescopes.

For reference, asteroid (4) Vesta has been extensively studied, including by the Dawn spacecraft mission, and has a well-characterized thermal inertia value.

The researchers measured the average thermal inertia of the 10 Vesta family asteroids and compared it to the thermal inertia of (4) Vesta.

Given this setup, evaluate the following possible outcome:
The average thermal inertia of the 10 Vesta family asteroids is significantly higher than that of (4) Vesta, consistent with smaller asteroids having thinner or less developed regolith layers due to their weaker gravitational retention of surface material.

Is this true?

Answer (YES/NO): NO